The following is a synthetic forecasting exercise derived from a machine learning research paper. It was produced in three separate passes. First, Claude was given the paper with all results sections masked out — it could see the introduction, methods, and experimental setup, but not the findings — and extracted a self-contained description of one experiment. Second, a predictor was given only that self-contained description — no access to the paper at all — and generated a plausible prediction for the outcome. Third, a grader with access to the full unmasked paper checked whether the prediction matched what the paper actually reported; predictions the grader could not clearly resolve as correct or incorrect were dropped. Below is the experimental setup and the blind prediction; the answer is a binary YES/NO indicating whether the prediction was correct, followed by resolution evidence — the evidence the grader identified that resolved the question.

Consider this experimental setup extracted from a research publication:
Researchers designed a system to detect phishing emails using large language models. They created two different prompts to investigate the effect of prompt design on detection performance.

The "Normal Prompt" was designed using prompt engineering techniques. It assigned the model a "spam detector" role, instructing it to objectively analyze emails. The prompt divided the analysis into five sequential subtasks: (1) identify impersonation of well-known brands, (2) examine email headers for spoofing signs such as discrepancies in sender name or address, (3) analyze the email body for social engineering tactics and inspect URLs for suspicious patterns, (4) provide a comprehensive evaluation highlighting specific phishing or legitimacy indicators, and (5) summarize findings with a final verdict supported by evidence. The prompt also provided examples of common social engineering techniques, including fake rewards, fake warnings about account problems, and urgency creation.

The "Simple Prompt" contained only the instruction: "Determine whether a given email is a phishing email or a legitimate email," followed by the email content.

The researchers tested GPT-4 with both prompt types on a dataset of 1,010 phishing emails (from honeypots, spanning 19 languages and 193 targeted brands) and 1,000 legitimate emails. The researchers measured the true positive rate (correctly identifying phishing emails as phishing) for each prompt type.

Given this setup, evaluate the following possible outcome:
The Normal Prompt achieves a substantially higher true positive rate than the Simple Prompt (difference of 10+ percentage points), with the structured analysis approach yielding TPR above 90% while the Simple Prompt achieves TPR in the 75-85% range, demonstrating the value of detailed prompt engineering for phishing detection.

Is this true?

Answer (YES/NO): NO